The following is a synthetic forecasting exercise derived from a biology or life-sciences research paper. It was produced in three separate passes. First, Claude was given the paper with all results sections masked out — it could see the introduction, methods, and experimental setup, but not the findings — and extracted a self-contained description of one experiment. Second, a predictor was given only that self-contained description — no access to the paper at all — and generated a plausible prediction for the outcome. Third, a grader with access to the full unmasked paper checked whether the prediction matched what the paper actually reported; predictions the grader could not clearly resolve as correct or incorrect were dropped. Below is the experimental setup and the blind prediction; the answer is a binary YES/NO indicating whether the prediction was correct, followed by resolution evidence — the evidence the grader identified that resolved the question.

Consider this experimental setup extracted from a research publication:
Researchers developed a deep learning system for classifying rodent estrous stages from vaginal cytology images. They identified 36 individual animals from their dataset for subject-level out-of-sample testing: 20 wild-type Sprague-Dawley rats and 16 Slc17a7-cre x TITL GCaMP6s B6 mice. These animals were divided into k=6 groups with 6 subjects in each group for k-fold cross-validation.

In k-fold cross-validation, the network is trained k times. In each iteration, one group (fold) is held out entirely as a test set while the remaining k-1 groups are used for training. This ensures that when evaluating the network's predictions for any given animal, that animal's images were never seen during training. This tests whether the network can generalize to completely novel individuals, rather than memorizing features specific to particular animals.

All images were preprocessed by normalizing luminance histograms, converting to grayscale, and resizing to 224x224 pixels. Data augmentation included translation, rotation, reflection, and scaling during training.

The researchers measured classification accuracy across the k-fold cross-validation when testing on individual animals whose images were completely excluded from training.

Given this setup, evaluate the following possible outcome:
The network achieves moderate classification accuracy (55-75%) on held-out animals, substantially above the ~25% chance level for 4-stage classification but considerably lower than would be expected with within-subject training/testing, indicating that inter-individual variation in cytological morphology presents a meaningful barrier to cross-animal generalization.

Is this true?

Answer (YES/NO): NO